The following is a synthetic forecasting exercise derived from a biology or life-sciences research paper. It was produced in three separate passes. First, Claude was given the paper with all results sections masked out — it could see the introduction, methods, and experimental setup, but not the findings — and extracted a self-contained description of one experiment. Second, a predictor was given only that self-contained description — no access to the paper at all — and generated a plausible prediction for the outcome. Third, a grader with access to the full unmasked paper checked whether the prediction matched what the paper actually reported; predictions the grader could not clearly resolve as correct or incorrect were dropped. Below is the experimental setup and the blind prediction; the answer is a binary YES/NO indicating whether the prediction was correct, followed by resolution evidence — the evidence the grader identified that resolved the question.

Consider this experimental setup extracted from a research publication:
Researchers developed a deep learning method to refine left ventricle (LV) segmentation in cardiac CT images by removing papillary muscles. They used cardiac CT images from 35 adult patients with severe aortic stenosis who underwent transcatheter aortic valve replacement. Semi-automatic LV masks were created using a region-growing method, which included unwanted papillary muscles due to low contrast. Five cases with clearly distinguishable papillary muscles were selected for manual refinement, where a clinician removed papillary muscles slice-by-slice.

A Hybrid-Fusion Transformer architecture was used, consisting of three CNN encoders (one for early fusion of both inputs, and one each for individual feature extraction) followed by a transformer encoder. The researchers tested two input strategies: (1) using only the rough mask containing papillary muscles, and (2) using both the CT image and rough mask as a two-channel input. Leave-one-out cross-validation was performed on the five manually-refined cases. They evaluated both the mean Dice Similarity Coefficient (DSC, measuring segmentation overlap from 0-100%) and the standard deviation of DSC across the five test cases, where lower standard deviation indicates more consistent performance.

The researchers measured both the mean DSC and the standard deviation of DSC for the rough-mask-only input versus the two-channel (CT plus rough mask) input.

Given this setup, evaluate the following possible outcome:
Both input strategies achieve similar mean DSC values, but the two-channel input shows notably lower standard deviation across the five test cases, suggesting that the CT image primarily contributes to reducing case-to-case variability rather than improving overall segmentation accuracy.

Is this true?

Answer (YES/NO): YES